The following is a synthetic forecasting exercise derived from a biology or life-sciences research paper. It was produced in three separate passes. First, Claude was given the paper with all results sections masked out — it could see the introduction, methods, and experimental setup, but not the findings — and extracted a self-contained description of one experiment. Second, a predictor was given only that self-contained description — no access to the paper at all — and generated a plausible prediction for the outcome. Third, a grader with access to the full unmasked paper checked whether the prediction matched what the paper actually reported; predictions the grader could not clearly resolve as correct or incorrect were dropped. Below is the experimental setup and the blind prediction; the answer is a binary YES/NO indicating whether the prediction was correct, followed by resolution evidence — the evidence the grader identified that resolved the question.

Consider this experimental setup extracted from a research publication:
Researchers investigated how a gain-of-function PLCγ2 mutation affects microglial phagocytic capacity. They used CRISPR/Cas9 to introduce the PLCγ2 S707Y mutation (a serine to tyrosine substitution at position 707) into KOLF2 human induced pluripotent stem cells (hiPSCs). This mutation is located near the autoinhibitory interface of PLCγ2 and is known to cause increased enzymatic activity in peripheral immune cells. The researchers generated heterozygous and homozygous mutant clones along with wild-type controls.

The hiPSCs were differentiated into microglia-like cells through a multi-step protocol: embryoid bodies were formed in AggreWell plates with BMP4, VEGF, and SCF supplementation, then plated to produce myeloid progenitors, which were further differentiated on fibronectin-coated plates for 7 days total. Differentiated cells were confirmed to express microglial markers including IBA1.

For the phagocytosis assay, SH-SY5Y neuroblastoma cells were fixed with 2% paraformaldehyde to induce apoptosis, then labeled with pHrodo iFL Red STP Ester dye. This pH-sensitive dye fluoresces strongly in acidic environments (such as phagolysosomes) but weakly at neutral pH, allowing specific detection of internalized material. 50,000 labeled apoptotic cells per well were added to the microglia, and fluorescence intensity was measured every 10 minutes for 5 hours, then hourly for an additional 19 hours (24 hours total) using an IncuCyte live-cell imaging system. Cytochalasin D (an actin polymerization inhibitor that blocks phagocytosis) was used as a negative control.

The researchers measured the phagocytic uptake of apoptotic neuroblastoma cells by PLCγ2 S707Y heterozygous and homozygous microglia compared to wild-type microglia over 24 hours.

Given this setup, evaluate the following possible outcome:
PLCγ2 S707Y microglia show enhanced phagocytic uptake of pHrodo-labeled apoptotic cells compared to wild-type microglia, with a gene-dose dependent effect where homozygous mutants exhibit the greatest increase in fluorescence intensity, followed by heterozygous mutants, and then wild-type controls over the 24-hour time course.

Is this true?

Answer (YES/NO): NO